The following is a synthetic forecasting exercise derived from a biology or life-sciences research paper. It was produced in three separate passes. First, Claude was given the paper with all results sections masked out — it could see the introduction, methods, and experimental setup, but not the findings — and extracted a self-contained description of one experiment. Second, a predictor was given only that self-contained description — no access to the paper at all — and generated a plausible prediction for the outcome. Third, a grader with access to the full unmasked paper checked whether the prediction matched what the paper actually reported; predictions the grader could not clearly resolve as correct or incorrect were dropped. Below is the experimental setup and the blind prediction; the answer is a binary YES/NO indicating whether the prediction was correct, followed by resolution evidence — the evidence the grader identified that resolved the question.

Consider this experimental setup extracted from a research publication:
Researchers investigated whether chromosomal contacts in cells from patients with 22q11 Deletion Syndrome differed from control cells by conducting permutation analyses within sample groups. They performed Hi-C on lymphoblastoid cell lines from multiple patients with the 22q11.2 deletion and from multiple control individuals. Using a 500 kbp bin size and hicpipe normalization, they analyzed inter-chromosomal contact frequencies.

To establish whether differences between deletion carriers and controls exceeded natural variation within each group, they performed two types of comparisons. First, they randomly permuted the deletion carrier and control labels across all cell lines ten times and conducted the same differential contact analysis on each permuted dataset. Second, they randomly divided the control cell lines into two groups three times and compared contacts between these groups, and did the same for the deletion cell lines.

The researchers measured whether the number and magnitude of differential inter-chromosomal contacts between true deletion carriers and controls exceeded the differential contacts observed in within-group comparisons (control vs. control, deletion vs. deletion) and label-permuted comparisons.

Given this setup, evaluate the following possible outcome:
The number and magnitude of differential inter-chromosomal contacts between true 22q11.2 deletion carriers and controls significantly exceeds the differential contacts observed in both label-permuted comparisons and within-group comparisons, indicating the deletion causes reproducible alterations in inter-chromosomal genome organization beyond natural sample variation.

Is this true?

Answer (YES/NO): YES